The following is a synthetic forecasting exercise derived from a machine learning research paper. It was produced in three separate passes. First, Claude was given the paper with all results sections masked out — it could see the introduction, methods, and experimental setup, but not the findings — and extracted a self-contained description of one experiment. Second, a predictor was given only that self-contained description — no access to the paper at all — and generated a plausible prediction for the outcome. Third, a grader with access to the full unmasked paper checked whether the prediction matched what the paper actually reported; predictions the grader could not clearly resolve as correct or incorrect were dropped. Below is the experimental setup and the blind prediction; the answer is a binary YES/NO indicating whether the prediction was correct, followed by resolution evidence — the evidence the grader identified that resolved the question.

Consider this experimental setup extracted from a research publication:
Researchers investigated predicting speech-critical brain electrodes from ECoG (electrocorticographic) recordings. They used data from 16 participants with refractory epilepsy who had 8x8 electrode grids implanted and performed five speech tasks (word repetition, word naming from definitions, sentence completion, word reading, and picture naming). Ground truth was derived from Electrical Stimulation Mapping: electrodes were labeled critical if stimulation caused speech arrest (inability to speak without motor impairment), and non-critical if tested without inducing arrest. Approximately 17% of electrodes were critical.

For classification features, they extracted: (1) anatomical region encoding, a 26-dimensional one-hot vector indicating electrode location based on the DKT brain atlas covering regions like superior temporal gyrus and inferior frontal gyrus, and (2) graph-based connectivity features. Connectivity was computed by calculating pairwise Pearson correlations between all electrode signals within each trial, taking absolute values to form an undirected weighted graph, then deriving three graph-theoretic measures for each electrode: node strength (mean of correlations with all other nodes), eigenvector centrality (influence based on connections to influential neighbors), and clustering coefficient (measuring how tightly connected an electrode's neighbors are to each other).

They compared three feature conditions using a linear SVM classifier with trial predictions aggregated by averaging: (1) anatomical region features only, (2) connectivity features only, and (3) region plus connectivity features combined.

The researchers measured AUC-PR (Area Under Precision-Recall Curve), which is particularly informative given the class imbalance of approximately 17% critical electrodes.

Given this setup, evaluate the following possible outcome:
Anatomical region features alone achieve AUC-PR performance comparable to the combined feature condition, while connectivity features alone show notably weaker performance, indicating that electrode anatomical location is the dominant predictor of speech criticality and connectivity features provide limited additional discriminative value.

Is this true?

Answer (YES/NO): NO